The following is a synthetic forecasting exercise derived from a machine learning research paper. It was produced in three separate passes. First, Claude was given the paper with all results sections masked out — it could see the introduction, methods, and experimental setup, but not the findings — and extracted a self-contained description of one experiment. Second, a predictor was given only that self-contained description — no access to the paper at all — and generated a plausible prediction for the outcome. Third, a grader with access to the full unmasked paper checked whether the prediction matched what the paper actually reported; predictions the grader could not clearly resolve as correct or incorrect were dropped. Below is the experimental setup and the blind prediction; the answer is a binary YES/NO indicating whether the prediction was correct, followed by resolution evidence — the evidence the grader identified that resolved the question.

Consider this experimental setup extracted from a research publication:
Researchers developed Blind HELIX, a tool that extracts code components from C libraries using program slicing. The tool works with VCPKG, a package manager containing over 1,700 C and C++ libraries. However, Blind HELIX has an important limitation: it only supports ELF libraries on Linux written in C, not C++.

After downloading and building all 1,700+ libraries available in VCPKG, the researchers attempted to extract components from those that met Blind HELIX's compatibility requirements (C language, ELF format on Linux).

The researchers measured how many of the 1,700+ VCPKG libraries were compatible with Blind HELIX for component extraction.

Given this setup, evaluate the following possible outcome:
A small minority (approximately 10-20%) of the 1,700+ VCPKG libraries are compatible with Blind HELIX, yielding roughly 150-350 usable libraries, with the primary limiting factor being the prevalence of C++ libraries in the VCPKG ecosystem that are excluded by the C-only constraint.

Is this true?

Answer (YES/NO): YES